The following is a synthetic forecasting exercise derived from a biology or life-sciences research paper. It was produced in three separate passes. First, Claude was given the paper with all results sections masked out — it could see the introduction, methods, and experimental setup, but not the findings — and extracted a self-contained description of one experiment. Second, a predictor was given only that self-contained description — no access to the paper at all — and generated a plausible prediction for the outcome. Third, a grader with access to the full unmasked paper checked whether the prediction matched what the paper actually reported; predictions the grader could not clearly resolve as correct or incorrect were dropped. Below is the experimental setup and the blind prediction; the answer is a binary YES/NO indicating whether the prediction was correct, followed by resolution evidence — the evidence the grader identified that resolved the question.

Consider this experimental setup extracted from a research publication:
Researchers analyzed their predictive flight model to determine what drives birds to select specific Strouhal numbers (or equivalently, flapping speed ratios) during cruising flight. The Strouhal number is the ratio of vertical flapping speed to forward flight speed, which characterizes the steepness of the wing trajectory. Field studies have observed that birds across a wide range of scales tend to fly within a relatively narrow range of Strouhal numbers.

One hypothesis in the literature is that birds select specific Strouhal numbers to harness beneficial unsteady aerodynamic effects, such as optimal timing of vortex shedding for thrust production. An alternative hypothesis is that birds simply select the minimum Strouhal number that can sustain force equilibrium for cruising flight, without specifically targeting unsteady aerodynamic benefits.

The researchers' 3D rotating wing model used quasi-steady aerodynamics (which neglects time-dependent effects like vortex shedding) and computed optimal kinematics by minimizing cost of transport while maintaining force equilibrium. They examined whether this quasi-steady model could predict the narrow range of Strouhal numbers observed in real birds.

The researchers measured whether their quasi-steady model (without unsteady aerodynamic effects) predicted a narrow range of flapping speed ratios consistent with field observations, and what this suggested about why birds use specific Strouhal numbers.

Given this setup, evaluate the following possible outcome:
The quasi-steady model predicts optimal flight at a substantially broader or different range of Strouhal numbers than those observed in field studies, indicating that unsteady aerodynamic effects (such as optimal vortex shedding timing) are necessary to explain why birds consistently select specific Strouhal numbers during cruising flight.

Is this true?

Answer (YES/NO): NO